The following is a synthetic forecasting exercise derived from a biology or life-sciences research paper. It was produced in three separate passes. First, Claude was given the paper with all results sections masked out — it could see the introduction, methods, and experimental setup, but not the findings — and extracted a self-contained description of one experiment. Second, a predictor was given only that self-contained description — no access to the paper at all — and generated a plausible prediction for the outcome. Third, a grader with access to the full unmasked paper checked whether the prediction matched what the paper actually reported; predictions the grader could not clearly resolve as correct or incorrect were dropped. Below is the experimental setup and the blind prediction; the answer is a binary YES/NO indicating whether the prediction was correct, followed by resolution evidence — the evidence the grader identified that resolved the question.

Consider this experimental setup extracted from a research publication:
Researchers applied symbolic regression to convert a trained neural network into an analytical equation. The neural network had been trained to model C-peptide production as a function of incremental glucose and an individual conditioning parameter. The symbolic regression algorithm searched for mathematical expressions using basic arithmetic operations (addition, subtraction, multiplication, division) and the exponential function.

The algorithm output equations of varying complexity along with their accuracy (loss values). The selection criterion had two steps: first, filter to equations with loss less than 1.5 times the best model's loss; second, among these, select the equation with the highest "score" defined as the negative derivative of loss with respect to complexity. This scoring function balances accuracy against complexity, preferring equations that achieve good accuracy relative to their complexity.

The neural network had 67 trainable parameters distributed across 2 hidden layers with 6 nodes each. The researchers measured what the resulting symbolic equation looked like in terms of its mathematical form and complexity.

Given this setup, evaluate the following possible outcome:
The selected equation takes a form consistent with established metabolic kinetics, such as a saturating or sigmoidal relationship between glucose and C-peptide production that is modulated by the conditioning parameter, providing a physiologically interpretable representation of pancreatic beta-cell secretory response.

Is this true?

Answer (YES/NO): YES